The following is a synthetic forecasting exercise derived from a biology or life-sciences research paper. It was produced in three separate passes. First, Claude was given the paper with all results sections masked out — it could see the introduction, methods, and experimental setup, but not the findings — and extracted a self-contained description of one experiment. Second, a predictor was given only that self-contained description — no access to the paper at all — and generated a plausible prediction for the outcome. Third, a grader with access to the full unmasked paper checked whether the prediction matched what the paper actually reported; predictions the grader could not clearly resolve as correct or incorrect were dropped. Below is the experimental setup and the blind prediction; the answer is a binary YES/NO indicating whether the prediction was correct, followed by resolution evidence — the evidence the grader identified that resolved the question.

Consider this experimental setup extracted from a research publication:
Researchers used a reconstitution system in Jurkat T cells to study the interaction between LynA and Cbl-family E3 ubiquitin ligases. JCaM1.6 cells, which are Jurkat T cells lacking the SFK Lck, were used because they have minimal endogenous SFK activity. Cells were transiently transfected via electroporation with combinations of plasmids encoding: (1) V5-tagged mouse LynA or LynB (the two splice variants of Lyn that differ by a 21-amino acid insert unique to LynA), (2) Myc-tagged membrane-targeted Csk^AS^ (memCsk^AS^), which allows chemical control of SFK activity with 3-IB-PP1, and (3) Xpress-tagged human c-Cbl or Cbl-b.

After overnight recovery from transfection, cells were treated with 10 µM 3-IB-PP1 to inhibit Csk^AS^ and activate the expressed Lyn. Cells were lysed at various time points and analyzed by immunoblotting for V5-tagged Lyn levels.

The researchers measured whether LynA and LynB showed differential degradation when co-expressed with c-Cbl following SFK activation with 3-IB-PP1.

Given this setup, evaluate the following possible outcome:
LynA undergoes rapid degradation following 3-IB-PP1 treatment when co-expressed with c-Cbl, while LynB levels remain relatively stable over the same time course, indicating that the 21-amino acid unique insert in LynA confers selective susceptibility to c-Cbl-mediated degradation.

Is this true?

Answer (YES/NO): YES